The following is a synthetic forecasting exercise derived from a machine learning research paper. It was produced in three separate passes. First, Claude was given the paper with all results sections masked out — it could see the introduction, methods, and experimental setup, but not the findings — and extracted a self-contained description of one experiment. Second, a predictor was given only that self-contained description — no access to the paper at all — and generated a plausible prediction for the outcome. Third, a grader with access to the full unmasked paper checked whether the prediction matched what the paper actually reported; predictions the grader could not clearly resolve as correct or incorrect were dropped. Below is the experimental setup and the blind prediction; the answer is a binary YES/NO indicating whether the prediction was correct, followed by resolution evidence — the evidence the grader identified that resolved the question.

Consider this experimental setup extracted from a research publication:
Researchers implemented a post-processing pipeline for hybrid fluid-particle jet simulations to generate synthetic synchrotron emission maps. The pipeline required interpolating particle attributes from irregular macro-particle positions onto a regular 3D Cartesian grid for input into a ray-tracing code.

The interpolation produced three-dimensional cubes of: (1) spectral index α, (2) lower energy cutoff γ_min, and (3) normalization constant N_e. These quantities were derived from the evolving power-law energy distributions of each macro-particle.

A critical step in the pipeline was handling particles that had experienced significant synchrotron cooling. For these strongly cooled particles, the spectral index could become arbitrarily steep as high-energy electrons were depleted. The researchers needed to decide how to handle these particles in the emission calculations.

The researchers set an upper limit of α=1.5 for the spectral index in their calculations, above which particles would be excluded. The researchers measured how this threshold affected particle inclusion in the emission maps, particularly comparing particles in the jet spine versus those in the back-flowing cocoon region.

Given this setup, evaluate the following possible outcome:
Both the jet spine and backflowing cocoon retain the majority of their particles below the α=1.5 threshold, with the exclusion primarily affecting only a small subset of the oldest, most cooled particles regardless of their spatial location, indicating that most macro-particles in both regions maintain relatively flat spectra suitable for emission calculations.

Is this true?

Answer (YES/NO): NO